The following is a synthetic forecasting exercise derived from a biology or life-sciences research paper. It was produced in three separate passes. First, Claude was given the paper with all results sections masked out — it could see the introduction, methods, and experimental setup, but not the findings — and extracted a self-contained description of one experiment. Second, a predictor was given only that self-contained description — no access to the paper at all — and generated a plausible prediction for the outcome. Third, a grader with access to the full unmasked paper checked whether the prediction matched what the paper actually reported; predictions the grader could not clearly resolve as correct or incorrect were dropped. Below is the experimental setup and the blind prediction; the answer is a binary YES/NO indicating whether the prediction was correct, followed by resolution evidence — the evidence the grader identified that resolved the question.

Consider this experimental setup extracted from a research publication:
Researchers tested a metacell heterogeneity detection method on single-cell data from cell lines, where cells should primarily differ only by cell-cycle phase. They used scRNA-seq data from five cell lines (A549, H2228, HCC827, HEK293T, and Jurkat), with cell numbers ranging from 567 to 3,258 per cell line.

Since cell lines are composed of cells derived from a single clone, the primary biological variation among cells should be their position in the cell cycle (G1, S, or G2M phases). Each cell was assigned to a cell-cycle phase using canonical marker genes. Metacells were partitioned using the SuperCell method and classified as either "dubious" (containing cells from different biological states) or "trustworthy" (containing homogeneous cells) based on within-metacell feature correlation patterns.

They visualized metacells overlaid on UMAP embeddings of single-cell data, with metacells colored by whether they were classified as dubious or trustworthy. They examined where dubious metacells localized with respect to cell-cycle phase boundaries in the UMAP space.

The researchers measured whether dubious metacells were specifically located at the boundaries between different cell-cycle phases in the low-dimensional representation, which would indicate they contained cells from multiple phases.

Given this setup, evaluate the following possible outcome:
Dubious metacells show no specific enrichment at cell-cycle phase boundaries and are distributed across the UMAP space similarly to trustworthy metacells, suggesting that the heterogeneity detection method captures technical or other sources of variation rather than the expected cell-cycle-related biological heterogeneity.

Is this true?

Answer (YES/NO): NO